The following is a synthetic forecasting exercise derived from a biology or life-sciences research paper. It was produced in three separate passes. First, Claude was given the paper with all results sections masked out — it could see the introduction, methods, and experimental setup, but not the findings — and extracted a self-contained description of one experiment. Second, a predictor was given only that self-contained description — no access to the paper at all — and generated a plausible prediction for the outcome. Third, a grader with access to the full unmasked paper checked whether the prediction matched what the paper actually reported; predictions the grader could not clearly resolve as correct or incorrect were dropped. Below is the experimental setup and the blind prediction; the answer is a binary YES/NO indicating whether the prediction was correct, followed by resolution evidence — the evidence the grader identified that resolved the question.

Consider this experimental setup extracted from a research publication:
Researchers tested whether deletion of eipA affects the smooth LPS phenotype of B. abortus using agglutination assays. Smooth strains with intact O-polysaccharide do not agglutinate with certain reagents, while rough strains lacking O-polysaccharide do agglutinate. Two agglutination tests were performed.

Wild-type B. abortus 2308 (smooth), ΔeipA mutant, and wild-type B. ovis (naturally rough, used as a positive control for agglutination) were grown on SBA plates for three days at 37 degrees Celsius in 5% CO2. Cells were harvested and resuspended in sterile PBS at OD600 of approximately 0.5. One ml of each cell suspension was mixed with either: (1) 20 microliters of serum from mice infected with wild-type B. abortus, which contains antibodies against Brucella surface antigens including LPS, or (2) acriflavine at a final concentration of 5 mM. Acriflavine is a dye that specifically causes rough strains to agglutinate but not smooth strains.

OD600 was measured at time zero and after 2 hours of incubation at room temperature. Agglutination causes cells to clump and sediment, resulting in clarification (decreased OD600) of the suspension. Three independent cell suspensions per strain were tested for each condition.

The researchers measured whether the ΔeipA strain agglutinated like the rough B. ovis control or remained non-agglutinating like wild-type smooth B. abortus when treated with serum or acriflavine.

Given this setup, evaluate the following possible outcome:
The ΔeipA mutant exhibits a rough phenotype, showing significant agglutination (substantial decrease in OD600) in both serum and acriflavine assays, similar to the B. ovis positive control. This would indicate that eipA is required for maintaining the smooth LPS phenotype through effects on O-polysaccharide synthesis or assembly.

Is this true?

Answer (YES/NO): NO